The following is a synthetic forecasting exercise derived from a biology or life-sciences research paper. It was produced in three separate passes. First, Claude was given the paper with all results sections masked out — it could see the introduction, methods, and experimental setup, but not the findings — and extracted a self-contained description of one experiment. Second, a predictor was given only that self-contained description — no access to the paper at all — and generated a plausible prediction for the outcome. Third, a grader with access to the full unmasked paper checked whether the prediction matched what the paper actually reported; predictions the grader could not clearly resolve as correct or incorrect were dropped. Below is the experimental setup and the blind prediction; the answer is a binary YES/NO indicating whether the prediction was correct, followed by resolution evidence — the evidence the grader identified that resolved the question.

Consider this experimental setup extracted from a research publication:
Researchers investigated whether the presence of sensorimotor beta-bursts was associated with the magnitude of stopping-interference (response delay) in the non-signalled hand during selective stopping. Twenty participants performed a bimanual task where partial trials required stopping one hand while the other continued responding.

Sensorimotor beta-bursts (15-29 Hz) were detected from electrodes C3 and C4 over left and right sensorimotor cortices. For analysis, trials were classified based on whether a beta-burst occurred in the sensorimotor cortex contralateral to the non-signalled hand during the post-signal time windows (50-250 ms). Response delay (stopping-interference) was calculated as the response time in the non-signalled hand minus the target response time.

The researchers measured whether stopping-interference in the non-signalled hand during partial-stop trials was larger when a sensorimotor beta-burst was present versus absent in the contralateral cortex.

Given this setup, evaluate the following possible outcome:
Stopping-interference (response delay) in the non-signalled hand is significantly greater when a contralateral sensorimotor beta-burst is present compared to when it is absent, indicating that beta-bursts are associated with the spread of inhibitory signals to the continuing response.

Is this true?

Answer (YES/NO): NO